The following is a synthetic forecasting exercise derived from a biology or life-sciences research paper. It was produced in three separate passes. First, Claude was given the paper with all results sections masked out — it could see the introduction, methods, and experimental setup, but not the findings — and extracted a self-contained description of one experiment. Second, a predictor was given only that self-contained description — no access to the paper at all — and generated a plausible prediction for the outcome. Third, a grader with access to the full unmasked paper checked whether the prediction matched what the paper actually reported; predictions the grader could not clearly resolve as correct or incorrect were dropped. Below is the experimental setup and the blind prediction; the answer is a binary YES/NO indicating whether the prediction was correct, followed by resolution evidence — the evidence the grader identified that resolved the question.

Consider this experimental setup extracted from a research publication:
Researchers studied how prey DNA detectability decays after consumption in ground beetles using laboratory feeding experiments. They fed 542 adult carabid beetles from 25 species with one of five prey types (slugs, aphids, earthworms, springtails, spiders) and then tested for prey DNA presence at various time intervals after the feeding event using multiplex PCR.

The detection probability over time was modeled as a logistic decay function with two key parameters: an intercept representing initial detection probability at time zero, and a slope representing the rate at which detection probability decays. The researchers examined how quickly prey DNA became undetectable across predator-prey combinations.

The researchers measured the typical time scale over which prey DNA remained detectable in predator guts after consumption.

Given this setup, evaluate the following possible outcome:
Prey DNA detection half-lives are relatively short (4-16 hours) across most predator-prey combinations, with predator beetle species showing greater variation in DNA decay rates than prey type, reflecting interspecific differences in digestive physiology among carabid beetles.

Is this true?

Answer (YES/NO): NO